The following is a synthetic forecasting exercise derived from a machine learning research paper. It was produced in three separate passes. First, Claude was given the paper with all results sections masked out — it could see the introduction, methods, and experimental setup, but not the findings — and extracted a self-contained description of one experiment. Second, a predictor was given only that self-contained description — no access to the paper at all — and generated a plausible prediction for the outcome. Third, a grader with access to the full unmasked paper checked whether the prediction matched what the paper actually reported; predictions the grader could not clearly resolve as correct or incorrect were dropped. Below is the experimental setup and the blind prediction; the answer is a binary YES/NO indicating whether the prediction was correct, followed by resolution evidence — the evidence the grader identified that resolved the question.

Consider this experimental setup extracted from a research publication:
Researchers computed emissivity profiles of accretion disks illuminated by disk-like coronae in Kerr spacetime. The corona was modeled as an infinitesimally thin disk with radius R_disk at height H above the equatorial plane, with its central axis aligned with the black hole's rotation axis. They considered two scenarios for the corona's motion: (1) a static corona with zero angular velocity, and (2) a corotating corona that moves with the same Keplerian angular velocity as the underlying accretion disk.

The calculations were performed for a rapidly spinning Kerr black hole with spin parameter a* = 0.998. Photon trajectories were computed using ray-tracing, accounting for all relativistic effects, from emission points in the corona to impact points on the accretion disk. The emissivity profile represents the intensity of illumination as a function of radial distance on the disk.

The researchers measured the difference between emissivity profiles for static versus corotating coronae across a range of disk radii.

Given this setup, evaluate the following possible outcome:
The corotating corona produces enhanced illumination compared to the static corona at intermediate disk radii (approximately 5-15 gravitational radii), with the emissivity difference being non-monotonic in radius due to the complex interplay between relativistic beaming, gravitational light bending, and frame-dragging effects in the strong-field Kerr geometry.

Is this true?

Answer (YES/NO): NO